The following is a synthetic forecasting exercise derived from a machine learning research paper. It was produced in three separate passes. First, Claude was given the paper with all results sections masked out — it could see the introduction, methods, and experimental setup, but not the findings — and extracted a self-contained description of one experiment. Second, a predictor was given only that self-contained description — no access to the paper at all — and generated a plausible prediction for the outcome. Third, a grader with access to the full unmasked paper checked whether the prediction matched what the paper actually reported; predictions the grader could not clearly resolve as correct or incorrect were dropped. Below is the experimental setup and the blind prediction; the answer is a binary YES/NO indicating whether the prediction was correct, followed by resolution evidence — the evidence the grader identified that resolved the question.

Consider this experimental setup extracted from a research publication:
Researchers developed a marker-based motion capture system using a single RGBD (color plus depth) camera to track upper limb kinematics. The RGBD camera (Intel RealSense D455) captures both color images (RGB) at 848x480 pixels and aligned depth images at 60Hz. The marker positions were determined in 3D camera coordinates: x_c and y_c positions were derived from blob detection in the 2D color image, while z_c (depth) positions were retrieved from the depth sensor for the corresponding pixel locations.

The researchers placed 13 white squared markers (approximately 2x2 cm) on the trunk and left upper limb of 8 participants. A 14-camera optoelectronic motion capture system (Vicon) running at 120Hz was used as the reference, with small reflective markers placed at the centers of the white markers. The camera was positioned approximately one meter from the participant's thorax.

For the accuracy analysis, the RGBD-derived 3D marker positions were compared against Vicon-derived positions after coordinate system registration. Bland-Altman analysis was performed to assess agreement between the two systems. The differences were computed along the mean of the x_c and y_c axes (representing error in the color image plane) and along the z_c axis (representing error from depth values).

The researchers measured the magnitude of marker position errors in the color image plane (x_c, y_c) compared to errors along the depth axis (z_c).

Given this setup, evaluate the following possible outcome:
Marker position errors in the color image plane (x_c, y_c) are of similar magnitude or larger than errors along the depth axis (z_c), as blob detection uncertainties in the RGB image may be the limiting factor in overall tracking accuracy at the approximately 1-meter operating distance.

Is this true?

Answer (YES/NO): NO